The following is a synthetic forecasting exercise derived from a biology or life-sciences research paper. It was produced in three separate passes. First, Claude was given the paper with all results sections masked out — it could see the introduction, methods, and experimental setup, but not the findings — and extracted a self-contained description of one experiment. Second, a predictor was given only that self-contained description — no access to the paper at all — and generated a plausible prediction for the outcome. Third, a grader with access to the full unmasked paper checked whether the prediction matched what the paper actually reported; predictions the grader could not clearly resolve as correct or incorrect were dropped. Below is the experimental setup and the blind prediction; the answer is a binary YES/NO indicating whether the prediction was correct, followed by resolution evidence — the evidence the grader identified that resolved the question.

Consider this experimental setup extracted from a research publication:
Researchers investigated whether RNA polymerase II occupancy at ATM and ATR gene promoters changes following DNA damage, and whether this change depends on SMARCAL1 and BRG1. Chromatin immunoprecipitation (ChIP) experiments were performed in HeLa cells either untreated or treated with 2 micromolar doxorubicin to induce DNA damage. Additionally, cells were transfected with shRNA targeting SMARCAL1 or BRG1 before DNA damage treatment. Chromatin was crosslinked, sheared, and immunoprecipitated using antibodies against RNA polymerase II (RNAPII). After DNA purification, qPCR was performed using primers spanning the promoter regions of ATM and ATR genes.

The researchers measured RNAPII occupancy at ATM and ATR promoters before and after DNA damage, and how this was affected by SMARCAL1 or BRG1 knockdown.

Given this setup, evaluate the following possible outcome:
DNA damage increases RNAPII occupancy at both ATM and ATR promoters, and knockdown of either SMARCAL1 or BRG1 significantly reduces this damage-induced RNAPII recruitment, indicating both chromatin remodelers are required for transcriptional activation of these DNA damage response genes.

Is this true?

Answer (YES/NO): YES